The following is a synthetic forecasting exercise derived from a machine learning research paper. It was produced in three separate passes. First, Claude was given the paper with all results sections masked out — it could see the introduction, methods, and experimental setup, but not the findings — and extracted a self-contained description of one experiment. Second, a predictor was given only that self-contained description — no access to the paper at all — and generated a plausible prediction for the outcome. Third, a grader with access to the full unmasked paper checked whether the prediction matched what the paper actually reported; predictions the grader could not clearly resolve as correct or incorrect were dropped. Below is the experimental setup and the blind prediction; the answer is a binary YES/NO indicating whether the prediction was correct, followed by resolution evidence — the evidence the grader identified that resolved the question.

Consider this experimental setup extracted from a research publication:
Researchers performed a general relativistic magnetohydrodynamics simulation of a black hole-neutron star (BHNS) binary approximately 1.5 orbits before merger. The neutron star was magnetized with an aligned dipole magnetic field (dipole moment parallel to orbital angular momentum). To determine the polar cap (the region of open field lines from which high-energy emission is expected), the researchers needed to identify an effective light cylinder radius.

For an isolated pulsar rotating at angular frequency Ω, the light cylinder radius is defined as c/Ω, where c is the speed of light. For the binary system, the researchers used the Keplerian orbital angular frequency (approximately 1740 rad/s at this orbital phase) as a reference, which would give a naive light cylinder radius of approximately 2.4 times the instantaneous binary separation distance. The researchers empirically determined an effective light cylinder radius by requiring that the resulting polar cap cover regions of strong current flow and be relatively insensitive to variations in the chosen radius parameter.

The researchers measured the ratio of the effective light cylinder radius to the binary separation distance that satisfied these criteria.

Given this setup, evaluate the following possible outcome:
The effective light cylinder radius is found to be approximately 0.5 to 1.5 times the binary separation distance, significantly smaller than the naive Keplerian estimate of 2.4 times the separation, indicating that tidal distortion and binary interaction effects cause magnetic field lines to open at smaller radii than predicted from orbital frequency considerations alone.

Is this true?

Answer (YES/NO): NO